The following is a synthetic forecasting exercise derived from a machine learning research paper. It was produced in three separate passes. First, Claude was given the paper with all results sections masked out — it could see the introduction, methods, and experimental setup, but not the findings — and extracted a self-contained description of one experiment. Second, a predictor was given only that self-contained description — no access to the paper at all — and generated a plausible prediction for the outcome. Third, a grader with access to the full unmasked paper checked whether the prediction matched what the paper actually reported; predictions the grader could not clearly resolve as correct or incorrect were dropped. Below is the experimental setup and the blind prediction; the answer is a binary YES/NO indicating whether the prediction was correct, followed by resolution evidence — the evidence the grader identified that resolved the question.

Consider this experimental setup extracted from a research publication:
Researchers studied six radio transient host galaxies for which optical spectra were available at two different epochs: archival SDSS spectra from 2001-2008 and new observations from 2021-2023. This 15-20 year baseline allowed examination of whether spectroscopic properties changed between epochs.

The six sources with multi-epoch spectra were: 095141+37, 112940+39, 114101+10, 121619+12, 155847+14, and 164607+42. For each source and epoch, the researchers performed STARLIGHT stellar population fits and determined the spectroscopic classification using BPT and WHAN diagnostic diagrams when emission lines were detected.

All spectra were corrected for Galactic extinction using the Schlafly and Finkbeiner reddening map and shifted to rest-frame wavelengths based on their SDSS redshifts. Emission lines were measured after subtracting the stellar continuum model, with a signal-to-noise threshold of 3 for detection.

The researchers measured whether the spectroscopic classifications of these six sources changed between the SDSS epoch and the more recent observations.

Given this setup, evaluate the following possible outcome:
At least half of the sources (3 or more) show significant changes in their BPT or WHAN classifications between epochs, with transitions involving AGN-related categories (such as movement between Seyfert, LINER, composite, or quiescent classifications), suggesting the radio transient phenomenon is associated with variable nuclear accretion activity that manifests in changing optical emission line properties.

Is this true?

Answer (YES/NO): YES